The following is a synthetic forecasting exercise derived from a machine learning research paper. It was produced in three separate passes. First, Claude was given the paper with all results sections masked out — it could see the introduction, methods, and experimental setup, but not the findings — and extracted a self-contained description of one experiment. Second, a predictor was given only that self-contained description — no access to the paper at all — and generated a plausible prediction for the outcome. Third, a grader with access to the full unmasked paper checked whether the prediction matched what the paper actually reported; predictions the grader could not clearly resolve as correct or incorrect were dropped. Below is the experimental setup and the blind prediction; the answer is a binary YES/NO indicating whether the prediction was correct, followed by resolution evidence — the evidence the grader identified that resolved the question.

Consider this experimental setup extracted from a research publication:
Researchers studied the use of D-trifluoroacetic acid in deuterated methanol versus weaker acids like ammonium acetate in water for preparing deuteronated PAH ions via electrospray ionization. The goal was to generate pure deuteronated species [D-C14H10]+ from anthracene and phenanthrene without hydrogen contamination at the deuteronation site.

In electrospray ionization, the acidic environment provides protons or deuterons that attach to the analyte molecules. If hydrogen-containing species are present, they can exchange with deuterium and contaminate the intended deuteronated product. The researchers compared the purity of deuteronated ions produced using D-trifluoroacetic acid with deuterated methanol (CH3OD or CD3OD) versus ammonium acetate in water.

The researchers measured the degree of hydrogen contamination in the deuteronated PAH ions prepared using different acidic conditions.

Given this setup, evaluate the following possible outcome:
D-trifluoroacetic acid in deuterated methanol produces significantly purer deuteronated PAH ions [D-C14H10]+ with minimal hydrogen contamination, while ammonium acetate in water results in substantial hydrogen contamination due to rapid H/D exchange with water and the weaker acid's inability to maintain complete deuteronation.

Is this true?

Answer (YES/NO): YES